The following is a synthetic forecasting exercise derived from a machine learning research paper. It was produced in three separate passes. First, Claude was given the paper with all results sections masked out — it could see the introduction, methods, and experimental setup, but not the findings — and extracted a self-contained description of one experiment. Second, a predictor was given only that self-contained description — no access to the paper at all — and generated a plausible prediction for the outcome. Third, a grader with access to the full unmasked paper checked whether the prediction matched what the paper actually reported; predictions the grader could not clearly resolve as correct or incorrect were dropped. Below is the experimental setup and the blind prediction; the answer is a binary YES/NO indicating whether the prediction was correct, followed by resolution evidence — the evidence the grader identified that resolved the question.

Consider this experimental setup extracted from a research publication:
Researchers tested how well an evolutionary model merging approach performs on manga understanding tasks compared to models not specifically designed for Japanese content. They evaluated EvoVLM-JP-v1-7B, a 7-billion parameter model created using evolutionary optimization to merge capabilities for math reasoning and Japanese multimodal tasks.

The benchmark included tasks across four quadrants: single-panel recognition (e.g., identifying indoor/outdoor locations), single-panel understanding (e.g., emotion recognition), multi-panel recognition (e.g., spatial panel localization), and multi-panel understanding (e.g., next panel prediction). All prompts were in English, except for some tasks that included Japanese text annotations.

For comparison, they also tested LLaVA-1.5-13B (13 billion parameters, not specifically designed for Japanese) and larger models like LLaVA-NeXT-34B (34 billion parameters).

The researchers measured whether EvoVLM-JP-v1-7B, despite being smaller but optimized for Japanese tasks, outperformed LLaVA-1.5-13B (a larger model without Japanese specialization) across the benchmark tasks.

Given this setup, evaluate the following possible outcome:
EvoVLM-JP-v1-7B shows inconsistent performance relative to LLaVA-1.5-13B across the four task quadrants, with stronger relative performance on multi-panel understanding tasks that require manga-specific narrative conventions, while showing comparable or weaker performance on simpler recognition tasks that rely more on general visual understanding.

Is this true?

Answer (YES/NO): NO